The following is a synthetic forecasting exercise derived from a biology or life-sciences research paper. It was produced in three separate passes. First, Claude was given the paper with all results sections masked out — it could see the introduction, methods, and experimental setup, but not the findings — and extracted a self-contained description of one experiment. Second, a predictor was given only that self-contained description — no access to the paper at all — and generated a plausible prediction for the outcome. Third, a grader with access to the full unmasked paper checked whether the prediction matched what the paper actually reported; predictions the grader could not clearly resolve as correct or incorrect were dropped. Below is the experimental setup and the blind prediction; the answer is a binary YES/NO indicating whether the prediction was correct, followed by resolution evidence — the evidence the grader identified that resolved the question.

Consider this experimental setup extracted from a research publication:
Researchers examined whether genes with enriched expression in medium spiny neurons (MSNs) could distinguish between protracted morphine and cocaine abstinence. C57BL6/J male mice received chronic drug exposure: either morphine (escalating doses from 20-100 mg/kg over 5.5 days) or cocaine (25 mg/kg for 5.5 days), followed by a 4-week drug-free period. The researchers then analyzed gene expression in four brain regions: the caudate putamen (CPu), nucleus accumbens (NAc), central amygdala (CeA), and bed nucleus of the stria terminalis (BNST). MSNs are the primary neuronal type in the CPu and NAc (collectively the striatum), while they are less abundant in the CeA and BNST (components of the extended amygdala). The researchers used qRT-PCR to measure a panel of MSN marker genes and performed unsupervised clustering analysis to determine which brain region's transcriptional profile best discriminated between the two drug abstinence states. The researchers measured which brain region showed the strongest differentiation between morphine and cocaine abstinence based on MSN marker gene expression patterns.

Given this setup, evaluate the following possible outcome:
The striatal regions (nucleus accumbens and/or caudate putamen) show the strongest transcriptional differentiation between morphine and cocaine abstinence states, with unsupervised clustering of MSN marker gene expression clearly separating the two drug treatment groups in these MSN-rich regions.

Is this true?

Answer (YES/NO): YES